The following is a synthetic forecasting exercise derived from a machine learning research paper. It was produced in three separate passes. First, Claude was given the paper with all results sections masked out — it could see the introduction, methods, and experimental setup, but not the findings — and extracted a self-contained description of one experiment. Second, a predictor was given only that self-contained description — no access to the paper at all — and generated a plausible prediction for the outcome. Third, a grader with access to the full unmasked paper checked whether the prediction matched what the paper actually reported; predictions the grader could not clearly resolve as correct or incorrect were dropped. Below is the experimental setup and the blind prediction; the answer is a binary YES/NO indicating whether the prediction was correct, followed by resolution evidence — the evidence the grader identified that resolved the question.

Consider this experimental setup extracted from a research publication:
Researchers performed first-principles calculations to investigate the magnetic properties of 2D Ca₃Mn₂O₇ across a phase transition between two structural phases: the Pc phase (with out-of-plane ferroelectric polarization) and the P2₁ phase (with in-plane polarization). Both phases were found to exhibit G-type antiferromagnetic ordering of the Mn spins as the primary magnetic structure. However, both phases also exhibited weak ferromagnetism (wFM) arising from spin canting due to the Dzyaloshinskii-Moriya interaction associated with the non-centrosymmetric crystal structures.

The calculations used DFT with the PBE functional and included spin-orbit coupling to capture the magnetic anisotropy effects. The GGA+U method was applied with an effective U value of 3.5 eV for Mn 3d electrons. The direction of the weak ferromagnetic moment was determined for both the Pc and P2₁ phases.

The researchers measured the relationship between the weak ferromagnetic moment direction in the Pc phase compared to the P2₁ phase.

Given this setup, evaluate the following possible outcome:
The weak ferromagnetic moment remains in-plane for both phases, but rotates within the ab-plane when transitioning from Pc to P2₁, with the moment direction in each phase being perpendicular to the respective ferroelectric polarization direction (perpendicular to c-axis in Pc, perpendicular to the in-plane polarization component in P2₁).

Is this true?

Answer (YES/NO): YES